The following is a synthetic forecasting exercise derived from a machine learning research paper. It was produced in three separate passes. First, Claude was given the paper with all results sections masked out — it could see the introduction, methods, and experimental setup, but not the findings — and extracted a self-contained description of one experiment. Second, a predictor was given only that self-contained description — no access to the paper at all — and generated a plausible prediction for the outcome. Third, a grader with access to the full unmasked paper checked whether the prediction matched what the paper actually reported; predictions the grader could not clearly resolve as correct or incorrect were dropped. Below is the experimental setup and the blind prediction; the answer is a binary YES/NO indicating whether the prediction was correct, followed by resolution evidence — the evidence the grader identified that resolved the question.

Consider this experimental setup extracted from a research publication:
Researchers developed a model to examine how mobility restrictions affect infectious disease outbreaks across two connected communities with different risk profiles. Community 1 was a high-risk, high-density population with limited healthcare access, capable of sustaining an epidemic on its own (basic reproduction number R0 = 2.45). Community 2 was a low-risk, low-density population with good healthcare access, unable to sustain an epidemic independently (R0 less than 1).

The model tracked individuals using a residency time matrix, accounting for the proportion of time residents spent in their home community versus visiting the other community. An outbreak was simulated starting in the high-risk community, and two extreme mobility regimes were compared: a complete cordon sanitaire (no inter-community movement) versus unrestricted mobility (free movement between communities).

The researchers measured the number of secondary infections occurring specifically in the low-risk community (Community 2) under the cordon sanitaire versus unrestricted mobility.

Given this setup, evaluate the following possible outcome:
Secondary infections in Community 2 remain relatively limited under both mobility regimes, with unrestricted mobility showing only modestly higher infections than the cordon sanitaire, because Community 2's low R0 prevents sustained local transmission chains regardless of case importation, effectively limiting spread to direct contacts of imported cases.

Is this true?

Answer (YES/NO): NO